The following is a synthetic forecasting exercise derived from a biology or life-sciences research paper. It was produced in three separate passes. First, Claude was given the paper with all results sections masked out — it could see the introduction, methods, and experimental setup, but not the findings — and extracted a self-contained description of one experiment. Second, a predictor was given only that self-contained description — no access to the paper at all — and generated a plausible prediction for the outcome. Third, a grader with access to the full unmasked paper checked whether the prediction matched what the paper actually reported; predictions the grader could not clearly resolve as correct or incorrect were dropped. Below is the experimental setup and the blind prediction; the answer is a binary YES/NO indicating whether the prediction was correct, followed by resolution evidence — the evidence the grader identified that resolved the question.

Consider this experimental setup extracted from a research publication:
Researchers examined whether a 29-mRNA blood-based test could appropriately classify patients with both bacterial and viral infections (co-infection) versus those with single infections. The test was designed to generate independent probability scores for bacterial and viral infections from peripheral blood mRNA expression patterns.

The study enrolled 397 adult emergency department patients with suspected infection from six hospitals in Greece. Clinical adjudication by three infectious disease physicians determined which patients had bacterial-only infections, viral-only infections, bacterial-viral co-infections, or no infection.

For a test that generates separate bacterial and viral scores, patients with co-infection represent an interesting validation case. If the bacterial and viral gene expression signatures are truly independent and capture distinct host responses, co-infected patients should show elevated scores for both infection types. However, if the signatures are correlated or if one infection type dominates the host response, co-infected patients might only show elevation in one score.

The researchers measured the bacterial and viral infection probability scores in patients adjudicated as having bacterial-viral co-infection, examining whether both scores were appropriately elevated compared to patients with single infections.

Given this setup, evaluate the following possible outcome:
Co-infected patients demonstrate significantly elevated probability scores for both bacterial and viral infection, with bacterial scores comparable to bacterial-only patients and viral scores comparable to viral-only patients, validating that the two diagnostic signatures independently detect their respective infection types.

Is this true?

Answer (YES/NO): NO